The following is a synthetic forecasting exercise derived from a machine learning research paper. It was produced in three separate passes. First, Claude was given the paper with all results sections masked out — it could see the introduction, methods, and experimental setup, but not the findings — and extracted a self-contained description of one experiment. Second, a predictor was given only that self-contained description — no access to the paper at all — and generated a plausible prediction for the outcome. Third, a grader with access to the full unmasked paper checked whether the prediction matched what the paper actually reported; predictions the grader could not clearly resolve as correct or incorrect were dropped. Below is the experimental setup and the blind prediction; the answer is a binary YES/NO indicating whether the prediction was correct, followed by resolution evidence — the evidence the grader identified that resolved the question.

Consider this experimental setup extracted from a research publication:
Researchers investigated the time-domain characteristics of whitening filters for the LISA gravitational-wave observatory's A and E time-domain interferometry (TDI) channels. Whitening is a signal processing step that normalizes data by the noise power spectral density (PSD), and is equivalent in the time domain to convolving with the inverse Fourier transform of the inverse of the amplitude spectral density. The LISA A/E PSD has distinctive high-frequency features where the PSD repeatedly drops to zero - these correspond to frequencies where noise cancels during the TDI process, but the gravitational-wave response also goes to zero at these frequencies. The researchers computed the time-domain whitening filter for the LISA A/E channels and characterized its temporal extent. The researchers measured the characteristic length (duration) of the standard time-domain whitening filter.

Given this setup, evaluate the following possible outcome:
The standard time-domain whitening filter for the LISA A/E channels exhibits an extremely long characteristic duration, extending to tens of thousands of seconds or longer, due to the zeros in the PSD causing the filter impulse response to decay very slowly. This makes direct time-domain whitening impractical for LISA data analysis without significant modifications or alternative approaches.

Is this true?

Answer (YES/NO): YES